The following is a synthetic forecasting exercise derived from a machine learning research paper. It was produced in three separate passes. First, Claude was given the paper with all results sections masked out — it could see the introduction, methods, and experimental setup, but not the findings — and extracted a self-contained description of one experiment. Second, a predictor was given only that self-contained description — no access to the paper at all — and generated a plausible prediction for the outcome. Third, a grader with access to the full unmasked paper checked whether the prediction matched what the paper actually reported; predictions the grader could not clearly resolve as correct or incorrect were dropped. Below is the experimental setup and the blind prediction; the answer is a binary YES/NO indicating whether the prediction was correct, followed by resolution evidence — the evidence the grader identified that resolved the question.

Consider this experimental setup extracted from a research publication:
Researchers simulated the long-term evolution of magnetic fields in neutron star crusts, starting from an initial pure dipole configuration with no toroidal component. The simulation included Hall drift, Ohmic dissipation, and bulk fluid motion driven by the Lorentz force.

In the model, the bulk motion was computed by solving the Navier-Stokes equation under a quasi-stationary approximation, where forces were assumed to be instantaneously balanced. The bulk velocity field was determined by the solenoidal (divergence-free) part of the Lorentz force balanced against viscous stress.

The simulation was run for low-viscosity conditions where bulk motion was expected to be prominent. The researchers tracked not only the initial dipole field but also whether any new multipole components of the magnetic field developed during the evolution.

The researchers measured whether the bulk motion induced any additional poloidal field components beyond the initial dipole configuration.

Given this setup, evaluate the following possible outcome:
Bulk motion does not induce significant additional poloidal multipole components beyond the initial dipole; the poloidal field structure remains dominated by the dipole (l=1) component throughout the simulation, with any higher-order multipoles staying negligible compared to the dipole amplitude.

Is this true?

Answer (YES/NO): NO